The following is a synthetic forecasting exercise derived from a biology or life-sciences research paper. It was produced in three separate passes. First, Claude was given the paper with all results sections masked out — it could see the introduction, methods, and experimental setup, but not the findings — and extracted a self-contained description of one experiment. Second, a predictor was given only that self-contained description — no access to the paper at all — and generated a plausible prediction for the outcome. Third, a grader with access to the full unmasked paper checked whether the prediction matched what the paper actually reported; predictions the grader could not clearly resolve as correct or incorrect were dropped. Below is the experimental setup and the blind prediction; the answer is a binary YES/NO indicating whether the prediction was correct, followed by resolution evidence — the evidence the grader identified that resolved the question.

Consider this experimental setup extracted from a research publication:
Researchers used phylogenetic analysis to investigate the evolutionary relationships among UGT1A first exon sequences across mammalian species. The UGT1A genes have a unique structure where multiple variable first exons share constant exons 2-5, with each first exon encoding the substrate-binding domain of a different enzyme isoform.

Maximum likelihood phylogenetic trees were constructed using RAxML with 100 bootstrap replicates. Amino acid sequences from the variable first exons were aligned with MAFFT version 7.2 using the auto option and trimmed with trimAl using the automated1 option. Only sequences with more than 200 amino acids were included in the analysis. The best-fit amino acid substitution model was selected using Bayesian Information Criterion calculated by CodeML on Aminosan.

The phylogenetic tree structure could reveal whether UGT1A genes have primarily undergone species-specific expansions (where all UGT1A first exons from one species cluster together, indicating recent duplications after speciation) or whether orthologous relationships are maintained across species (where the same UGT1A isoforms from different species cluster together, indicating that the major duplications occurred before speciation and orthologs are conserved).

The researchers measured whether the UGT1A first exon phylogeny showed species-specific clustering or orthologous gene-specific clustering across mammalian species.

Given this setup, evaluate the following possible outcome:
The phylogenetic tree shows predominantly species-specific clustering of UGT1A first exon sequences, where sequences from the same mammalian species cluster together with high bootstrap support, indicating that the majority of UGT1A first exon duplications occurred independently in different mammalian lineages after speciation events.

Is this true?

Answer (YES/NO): NO